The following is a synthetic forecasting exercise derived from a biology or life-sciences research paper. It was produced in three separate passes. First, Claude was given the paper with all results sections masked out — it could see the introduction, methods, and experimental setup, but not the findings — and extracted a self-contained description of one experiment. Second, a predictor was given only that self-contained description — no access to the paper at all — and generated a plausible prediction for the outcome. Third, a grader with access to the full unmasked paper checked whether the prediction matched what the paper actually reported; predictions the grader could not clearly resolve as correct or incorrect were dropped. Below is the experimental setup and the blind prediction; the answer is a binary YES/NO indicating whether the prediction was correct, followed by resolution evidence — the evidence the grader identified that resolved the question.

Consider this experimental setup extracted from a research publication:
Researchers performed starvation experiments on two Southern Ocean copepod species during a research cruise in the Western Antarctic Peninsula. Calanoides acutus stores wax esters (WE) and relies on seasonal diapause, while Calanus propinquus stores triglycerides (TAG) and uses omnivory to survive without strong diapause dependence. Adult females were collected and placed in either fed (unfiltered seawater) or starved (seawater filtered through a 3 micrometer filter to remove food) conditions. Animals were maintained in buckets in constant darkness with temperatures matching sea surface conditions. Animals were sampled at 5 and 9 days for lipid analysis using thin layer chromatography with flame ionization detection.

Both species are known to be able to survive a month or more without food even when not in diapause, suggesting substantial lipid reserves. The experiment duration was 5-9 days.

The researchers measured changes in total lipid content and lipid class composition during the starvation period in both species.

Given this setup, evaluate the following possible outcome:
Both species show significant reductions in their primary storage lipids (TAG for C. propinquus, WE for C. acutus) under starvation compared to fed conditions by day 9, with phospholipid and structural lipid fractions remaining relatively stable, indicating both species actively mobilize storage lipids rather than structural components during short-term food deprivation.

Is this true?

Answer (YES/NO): NO